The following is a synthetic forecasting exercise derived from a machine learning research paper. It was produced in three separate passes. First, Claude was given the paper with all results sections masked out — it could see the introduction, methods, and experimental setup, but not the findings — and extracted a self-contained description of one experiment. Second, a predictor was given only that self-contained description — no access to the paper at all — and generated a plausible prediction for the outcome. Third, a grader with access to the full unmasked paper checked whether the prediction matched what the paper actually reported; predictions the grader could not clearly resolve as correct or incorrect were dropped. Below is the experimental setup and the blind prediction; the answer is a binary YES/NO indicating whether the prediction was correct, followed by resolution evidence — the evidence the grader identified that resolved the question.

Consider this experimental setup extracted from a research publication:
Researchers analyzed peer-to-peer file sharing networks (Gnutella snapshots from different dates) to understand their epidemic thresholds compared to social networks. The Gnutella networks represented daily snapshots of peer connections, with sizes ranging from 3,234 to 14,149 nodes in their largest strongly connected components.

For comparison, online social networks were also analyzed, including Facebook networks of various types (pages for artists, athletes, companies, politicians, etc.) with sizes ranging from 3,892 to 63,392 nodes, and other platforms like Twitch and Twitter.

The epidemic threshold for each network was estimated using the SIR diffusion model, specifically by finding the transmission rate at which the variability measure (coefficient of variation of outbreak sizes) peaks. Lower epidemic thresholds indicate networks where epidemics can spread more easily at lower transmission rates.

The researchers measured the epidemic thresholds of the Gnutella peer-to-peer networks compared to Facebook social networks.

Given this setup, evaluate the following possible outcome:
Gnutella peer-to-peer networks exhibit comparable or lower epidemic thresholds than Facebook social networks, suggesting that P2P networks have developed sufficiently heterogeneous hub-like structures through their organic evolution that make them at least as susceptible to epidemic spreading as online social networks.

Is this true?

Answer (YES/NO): NO